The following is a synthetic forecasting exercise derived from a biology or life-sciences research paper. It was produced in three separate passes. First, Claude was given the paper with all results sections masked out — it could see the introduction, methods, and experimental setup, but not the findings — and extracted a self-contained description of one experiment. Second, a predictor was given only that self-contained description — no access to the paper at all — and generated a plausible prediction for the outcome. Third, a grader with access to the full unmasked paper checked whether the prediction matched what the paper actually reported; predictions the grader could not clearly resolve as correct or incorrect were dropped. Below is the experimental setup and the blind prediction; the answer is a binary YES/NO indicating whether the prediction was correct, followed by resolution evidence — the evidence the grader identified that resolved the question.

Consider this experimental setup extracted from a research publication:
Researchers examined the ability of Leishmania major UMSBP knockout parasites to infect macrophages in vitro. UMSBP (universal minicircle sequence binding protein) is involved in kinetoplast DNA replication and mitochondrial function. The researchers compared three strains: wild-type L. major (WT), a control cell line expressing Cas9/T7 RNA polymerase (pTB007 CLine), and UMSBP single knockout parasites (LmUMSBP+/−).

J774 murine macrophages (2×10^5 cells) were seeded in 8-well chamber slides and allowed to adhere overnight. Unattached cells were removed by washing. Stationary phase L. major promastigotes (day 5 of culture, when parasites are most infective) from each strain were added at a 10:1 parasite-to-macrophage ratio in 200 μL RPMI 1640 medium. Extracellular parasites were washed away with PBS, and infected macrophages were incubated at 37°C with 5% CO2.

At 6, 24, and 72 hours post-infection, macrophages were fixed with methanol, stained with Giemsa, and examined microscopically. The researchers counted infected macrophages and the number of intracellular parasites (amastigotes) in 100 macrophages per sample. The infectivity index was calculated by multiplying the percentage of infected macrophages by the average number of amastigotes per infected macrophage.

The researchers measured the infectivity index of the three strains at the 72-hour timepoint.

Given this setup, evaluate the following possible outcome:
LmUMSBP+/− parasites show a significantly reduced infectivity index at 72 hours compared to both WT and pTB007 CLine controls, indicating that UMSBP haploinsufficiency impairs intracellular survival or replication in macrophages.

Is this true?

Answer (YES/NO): YES